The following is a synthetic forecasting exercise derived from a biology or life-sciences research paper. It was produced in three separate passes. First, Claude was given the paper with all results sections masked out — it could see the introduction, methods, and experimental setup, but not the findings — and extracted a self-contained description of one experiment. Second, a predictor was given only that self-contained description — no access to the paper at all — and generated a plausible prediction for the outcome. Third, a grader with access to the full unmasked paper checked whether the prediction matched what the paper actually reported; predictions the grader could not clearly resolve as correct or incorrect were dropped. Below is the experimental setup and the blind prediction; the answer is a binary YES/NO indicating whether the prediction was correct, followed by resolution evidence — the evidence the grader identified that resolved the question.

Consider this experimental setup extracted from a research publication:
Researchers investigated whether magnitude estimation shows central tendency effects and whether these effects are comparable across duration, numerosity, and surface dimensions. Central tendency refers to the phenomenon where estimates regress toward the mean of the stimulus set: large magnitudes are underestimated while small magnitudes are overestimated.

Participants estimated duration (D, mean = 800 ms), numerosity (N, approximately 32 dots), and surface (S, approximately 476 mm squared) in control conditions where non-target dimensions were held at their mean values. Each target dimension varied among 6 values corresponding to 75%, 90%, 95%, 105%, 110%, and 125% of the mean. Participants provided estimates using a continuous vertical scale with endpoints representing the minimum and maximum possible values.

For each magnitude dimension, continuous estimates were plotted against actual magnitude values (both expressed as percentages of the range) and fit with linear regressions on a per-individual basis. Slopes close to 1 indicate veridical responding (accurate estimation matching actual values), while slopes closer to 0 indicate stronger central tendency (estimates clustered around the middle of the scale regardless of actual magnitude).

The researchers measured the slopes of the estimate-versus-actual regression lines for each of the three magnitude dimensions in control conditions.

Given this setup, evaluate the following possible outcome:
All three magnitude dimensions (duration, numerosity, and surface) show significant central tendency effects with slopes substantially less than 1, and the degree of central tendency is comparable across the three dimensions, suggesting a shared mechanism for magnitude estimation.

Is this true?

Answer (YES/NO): NO